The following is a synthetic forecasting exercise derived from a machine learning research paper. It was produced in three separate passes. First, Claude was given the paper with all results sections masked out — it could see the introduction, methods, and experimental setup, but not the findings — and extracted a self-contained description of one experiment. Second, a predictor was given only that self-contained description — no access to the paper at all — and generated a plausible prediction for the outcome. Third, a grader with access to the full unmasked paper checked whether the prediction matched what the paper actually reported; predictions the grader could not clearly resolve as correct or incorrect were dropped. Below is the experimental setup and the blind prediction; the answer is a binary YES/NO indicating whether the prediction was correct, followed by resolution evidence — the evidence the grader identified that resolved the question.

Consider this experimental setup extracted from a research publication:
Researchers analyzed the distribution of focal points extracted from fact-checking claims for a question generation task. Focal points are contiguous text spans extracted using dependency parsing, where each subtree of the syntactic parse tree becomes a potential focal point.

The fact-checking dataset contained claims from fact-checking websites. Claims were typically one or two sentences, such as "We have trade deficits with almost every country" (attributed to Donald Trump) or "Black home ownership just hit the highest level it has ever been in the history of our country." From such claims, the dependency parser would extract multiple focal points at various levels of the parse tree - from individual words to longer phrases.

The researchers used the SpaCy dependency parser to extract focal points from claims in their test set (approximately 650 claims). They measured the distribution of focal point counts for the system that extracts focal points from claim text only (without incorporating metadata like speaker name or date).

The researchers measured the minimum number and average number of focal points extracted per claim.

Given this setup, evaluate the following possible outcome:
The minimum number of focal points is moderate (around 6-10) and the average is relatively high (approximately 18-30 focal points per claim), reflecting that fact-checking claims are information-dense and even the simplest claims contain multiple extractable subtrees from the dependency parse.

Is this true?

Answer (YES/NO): NO